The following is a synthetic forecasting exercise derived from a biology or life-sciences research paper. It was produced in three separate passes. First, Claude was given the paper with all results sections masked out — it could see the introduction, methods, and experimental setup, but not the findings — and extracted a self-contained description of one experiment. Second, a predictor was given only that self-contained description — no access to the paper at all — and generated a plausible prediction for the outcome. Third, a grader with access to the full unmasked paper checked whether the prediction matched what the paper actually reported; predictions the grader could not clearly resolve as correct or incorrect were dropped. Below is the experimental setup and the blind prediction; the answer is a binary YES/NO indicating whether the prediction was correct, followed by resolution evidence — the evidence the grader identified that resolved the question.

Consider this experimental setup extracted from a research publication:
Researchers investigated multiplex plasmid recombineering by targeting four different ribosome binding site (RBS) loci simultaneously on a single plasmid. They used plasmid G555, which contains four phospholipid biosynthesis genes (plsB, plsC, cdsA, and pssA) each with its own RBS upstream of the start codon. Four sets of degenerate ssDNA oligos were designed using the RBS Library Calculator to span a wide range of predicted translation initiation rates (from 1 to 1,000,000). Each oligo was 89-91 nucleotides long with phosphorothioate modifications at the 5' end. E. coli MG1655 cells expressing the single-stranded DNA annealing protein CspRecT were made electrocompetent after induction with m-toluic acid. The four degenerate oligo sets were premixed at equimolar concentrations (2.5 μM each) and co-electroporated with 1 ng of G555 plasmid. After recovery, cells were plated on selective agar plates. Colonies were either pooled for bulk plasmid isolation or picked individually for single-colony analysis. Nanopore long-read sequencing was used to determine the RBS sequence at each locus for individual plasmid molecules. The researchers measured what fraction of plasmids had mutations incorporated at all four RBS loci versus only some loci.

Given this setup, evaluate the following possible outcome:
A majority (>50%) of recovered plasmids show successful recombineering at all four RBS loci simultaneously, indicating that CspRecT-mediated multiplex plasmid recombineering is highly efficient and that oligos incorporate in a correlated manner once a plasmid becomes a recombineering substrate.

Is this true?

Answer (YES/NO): NO